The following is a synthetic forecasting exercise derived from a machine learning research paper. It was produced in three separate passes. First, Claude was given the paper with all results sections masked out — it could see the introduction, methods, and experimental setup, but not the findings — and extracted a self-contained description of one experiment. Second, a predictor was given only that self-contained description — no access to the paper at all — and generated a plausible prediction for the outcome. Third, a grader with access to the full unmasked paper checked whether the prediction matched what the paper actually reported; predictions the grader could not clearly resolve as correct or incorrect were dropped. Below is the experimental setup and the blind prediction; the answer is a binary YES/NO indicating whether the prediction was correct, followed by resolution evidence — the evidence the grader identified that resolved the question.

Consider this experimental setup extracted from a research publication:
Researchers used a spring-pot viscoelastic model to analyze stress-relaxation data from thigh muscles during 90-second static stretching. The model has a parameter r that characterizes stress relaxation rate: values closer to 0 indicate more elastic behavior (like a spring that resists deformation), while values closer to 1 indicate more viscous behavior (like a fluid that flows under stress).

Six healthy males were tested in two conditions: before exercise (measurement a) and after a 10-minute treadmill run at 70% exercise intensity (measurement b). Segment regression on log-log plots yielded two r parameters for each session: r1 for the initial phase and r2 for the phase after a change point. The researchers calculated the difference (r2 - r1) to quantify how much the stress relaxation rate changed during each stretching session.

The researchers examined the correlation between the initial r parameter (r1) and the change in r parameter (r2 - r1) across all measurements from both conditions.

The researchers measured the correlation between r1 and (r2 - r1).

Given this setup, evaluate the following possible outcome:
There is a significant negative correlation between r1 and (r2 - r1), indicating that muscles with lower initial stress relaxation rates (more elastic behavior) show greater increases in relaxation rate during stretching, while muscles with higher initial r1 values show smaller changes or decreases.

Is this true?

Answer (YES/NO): NO